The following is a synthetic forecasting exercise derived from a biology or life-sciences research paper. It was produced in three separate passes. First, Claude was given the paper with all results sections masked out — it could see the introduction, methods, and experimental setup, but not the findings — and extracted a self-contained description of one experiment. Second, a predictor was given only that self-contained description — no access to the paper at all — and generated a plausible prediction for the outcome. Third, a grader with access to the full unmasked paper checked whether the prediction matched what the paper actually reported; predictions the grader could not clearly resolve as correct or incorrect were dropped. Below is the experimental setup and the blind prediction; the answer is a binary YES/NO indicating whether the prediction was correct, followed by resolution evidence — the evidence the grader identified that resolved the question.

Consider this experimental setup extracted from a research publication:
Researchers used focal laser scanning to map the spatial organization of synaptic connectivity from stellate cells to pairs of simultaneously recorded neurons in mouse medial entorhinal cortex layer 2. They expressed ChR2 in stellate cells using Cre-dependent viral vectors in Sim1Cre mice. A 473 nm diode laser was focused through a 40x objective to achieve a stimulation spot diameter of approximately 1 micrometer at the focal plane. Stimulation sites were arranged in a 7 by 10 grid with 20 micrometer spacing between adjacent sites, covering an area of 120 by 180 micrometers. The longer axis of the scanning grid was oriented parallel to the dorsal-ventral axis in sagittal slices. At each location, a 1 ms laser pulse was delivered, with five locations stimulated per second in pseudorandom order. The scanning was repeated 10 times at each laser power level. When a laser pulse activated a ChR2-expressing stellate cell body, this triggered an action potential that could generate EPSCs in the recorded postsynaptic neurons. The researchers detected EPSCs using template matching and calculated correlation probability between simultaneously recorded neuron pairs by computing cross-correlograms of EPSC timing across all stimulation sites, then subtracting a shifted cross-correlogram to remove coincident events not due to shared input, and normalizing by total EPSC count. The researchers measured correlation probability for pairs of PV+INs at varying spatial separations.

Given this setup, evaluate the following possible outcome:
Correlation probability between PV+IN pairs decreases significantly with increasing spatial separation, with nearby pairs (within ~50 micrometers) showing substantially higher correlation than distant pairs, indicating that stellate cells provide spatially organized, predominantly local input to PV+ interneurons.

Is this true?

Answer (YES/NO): NO